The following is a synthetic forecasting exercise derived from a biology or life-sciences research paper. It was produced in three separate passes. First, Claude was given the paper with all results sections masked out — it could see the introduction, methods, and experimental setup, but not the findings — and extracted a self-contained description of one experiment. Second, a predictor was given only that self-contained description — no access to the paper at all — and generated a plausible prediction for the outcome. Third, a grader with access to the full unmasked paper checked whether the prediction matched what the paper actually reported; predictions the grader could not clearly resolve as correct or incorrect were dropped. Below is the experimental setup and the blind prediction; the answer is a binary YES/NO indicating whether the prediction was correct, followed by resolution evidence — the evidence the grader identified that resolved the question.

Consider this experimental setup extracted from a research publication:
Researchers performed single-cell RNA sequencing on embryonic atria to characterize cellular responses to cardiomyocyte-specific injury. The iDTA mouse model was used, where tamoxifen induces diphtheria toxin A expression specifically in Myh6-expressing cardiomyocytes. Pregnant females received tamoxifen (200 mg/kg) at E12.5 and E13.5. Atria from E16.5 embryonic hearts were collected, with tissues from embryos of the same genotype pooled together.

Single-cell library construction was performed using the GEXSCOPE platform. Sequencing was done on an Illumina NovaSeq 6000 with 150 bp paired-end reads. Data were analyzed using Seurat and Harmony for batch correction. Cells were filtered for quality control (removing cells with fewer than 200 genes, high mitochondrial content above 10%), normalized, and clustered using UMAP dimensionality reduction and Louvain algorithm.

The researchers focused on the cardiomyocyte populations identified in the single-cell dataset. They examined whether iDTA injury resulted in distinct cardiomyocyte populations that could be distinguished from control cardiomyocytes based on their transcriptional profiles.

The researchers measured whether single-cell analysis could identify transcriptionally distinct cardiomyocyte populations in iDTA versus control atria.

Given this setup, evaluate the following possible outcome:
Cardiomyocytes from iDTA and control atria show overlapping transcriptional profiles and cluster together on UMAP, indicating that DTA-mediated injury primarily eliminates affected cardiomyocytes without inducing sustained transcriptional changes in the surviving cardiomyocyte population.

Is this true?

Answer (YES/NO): NO